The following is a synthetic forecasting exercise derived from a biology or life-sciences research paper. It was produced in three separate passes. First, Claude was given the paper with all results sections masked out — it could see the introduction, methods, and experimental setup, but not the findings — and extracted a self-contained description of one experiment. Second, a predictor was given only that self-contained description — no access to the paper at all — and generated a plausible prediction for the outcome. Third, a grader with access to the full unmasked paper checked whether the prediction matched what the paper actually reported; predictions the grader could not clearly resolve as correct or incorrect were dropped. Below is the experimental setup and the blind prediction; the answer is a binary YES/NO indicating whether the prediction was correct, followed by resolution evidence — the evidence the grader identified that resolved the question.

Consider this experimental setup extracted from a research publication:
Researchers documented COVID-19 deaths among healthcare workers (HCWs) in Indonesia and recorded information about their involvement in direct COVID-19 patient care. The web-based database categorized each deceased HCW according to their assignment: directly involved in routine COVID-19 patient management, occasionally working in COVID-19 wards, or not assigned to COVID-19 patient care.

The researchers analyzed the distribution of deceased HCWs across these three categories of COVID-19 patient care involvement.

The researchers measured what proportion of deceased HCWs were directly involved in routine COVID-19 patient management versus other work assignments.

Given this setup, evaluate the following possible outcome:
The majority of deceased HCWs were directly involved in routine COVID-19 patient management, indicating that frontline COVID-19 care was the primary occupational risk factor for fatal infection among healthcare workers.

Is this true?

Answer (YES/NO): NO